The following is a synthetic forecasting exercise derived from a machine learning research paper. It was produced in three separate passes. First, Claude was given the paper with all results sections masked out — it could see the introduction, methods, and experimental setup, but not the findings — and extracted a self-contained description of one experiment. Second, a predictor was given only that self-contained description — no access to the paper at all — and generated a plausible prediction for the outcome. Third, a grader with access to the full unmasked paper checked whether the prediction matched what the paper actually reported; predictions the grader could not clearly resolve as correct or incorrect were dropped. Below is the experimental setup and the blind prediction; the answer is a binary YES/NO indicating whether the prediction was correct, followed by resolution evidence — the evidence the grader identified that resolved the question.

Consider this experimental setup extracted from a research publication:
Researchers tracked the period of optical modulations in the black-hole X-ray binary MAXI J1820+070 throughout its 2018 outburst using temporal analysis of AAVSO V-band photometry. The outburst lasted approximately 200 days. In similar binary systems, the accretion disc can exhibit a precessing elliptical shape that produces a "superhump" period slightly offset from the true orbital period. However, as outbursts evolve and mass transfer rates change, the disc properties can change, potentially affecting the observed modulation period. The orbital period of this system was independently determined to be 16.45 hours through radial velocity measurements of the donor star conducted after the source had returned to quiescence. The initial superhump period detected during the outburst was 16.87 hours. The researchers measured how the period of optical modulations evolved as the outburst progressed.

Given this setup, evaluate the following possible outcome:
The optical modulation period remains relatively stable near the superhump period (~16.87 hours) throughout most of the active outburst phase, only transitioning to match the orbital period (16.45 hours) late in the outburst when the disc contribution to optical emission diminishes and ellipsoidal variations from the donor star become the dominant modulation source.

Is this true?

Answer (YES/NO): NO